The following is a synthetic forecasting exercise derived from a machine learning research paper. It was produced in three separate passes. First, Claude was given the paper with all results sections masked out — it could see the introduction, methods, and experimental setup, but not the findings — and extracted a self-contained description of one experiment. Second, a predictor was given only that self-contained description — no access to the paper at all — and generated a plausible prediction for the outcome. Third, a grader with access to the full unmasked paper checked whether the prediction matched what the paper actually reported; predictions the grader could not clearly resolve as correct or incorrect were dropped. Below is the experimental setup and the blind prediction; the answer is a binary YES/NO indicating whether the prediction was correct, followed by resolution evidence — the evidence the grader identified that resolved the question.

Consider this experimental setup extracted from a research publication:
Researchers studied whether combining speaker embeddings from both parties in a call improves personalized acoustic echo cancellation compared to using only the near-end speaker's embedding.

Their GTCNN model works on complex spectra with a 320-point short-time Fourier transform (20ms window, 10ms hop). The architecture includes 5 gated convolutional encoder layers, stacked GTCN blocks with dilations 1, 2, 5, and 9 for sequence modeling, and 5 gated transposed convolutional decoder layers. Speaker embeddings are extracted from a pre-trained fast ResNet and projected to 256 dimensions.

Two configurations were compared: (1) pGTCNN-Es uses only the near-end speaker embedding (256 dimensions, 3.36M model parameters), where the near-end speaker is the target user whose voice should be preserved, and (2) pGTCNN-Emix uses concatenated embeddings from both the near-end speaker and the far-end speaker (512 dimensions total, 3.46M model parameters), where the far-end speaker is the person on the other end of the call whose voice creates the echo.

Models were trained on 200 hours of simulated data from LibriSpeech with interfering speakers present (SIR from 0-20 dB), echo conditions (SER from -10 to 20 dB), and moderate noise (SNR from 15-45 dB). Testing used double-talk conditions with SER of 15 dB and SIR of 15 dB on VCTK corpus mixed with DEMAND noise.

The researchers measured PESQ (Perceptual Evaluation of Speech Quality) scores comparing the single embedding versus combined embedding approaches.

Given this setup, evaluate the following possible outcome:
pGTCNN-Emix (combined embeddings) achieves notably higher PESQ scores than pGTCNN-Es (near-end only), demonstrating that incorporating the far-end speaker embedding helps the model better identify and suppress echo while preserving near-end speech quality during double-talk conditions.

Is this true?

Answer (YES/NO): NO